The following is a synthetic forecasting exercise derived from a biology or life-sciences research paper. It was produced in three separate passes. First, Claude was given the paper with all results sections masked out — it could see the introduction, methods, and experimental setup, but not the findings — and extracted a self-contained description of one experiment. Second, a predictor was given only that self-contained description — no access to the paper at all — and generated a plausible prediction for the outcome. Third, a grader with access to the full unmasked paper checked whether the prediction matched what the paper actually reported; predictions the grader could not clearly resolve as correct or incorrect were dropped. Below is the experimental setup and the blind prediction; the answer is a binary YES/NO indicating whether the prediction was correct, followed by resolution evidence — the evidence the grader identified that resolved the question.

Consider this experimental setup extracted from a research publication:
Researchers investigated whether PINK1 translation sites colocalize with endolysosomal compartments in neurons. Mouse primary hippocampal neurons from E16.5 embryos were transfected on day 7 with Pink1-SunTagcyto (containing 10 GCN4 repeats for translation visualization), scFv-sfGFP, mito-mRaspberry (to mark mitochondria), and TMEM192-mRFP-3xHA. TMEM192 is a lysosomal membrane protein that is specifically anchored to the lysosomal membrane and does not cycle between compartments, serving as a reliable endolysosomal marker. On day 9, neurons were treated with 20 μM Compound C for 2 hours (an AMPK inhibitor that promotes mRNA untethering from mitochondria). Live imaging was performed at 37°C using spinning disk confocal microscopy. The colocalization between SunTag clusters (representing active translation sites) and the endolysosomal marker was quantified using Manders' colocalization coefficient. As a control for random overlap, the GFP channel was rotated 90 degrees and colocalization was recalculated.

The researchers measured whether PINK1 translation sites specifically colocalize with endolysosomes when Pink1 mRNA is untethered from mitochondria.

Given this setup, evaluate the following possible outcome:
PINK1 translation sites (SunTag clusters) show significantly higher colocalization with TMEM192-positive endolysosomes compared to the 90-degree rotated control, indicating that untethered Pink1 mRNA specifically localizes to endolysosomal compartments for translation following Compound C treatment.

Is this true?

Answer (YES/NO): YES